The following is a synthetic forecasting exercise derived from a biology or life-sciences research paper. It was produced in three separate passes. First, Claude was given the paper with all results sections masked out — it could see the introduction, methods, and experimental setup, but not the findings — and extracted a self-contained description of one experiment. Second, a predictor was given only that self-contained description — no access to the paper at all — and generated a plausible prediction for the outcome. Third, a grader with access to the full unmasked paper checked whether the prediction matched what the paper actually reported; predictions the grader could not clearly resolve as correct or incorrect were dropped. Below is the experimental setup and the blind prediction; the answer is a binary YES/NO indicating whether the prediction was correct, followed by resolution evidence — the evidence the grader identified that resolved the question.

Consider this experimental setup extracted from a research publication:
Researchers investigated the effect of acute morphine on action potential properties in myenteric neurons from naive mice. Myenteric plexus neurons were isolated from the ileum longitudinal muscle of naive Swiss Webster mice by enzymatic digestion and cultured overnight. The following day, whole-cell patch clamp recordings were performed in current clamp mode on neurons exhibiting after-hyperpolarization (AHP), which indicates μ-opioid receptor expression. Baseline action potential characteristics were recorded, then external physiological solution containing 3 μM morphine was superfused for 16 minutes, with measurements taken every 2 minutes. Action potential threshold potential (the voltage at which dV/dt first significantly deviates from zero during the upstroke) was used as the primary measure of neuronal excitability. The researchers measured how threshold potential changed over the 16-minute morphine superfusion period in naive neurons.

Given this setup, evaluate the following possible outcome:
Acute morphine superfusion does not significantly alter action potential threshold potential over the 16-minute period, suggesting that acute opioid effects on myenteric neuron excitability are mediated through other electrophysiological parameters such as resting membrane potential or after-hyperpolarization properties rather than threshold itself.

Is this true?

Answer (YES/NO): NO